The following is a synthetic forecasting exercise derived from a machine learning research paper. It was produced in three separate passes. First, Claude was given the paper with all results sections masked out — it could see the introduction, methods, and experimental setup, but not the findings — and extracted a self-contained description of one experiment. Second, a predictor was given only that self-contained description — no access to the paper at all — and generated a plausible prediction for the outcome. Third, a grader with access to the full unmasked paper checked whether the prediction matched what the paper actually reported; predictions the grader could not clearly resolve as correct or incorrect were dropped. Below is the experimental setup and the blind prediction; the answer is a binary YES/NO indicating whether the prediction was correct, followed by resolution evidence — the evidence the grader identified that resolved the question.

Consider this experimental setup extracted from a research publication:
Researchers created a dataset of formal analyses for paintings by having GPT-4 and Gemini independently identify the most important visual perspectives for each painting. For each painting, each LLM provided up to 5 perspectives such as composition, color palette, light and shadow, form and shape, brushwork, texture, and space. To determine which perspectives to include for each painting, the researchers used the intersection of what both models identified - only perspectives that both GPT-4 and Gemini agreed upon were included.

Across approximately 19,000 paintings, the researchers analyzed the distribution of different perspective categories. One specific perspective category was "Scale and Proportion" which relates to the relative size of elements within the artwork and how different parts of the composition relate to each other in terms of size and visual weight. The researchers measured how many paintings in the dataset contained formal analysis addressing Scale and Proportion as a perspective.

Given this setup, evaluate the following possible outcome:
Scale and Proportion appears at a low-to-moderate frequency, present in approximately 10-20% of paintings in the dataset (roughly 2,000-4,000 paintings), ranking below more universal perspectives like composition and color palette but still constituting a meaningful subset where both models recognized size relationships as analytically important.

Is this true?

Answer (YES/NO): NO